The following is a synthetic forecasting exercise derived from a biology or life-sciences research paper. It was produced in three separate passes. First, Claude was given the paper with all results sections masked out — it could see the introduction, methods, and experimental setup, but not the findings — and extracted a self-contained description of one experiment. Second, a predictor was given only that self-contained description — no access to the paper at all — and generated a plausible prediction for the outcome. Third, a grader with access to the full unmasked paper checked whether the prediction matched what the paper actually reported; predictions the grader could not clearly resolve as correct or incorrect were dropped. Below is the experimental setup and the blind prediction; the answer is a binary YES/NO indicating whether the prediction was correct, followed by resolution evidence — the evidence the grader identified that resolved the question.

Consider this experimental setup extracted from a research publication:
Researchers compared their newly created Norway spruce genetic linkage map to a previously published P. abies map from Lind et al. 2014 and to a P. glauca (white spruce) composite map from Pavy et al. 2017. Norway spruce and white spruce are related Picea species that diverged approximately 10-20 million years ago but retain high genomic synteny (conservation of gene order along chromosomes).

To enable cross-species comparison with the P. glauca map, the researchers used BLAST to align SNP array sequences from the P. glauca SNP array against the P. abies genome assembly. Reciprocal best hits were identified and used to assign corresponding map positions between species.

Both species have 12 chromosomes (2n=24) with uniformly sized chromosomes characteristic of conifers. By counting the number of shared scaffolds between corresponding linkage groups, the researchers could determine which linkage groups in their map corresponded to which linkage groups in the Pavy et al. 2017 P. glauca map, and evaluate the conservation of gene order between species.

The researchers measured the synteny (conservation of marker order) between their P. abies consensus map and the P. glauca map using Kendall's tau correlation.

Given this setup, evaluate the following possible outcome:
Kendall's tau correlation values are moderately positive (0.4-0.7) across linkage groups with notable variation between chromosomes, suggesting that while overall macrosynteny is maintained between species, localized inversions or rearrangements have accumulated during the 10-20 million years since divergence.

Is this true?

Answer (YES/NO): NO